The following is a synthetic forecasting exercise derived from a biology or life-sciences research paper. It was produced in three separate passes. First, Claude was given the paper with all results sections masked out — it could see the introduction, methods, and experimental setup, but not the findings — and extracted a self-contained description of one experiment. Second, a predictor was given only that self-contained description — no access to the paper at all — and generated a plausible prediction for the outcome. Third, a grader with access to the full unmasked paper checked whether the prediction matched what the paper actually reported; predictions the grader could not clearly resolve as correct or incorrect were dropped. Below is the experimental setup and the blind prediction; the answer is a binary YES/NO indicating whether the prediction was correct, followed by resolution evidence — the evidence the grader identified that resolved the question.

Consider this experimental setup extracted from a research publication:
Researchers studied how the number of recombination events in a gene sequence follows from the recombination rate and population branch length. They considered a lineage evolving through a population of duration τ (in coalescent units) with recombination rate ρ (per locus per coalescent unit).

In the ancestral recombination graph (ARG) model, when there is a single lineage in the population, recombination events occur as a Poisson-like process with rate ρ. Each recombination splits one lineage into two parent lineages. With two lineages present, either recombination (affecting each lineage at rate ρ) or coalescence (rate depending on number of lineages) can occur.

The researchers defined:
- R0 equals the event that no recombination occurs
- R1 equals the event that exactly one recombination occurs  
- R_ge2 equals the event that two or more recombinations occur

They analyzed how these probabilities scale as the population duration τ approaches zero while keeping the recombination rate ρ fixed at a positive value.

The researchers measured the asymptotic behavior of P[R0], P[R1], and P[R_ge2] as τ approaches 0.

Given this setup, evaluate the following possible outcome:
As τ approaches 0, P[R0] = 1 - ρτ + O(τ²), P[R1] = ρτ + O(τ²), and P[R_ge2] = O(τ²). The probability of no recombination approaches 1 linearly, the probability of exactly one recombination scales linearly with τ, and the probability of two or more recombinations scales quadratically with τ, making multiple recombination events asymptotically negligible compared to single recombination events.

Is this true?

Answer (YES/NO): YES